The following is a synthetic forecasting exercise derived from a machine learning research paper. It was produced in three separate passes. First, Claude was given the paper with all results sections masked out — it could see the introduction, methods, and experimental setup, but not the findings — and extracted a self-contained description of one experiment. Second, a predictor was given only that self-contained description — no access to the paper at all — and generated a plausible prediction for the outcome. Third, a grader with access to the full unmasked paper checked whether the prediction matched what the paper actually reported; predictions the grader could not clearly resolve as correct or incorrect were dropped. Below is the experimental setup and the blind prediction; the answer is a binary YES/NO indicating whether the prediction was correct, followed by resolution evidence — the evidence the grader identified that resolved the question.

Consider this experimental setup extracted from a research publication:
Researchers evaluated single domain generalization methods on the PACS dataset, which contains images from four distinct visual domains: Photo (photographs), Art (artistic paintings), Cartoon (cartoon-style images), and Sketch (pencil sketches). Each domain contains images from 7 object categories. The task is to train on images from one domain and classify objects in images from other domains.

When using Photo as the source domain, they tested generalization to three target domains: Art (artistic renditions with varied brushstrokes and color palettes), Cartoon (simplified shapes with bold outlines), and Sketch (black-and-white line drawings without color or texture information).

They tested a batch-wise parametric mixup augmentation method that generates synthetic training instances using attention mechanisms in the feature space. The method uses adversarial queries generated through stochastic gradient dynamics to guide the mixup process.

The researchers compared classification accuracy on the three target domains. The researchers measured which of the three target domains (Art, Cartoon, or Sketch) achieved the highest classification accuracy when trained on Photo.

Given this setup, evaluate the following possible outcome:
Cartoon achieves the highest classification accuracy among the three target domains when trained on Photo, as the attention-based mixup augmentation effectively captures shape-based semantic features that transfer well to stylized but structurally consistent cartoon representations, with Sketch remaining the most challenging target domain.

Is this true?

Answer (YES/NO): NO